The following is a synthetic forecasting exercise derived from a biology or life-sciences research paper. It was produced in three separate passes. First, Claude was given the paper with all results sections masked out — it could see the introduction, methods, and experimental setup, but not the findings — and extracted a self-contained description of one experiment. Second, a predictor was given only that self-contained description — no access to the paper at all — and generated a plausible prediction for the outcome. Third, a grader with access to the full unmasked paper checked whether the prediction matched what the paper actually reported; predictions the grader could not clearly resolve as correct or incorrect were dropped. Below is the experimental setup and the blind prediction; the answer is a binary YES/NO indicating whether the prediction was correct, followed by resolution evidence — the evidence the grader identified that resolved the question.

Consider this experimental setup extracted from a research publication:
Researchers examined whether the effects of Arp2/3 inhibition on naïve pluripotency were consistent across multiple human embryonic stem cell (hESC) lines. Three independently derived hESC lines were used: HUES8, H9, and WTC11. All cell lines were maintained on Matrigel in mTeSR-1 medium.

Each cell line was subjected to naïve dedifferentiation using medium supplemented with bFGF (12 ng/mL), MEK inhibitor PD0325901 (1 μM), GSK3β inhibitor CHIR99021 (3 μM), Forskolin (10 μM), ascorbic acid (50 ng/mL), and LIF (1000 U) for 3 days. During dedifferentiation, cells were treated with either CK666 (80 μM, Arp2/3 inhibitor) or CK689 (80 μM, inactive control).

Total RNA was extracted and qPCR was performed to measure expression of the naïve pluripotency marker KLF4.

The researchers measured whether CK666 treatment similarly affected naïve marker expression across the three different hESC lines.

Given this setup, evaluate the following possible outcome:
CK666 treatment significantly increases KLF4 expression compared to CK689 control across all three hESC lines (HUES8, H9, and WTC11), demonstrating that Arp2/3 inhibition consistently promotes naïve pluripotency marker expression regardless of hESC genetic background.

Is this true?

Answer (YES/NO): NO